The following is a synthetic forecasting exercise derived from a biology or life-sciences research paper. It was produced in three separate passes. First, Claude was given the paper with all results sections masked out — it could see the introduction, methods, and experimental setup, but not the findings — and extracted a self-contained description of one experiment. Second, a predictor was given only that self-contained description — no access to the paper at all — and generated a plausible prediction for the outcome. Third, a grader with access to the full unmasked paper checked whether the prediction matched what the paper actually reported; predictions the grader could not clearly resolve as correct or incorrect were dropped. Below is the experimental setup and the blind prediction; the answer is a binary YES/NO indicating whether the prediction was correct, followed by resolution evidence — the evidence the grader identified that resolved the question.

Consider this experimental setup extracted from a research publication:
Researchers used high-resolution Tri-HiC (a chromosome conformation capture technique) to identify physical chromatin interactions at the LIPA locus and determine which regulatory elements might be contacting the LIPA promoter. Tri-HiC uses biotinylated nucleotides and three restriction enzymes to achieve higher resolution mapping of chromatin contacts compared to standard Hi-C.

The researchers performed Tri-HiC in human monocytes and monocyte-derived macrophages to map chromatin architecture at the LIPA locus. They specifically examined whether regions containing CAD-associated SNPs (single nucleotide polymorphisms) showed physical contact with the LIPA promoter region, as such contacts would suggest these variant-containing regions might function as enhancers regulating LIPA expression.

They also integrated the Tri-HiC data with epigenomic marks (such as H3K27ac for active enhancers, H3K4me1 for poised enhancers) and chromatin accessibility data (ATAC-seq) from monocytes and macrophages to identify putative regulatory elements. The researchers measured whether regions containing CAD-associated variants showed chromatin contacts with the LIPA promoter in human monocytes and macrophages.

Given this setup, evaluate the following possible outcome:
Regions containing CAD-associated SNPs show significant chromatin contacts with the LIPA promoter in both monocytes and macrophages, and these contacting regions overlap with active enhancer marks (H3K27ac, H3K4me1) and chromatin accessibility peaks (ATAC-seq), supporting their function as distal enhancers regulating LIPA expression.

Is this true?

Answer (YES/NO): NO